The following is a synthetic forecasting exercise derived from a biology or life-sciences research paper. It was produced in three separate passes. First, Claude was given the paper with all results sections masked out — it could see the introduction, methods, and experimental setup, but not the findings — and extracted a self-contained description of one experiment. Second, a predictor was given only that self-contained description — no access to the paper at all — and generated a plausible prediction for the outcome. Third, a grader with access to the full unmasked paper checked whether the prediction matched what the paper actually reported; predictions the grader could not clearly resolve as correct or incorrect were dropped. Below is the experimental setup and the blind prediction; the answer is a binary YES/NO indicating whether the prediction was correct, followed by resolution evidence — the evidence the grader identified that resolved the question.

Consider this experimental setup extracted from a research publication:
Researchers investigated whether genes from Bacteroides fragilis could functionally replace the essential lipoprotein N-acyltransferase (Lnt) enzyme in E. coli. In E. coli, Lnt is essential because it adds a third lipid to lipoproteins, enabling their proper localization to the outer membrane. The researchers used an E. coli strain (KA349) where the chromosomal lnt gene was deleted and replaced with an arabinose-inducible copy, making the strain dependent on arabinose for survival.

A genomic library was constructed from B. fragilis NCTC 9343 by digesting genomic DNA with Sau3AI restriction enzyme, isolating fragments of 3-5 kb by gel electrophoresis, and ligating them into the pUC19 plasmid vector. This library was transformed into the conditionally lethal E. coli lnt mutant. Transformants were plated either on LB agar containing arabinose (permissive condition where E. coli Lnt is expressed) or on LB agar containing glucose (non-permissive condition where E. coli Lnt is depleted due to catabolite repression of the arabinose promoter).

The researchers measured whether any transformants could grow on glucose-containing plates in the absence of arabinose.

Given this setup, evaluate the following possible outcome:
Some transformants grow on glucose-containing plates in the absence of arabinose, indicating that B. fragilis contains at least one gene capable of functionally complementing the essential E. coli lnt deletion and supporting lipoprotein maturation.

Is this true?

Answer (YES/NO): YES